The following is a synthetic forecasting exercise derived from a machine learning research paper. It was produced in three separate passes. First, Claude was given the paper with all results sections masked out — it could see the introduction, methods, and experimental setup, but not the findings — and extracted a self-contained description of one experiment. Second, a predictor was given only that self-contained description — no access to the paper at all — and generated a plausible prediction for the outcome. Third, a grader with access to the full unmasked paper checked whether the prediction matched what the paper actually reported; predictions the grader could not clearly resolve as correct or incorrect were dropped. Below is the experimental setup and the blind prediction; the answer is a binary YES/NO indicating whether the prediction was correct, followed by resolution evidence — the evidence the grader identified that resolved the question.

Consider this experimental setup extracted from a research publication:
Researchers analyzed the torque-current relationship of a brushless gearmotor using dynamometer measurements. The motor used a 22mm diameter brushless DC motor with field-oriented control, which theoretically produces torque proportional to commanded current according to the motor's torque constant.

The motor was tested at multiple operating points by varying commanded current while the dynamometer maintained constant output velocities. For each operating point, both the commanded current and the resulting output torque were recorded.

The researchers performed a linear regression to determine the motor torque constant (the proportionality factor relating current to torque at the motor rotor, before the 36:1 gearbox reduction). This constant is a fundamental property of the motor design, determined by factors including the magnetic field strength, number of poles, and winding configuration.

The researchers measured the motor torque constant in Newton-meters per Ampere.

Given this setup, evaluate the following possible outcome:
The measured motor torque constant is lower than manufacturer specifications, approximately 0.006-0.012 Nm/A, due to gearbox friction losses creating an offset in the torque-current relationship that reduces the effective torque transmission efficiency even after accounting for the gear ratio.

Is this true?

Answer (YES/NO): NO